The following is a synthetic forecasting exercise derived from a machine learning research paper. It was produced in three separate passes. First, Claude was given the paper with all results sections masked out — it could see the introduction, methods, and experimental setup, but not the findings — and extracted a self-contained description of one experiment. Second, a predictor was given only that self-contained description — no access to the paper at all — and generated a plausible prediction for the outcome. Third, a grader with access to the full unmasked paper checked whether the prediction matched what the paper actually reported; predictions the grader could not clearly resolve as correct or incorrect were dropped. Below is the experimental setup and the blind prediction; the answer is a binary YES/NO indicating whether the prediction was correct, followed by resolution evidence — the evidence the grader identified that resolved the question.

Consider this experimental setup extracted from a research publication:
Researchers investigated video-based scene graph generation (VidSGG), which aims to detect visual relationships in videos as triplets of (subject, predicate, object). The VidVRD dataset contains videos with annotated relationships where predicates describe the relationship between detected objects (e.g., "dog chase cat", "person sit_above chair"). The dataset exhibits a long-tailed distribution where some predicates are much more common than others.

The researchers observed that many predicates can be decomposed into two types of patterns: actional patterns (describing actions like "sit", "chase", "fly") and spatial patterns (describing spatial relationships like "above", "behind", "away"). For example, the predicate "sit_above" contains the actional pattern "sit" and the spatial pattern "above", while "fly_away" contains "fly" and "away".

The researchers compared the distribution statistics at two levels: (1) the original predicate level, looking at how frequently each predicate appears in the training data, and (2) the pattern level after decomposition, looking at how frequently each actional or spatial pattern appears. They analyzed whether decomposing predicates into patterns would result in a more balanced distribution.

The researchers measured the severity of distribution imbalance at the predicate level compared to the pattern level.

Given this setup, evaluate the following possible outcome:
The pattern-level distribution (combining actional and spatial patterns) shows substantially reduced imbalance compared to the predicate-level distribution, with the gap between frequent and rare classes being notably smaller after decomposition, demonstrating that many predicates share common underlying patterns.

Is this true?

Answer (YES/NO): YES